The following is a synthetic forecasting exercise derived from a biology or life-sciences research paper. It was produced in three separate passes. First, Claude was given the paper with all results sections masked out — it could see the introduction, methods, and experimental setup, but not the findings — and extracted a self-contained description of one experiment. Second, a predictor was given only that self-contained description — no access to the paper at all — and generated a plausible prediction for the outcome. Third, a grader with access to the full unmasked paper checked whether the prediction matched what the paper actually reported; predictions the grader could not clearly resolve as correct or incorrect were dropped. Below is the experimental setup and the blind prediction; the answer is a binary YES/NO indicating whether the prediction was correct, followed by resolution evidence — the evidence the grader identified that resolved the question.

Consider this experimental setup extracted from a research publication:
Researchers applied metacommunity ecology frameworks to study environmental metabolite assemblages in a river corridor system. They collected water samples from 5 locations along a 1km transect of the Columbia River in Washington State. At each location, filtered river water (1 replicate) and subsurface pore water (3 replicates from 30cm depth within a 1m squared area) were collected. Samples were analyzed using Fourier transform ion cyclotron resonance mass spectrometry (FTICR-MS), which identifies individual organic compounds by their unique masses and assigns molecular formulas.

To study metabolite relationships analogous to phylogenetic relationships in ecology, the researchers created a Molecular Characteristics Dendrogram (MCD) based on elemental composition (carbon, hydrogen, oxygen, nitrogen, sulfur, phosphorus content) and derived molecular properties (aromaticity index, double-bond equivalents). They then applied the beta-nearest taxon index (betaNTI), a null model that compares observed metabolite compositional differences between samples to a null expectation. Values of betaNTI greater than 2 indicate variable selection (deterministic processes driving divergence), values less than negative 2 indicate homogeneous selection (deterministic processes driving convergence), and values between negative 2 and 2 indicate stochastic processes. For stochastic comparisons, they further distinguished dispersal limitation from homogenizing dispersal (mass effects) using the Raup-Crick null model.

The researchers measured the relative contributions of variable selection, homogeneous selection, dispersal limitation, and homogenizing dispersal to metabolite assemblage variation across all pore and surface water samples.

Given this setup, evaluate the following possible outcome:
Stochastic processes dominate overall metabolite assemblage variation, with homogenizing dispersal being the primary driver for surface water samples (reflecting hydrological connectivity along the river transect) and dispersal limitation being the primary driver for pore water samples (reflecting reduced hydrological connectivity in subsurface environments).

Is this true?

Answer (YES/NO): NO